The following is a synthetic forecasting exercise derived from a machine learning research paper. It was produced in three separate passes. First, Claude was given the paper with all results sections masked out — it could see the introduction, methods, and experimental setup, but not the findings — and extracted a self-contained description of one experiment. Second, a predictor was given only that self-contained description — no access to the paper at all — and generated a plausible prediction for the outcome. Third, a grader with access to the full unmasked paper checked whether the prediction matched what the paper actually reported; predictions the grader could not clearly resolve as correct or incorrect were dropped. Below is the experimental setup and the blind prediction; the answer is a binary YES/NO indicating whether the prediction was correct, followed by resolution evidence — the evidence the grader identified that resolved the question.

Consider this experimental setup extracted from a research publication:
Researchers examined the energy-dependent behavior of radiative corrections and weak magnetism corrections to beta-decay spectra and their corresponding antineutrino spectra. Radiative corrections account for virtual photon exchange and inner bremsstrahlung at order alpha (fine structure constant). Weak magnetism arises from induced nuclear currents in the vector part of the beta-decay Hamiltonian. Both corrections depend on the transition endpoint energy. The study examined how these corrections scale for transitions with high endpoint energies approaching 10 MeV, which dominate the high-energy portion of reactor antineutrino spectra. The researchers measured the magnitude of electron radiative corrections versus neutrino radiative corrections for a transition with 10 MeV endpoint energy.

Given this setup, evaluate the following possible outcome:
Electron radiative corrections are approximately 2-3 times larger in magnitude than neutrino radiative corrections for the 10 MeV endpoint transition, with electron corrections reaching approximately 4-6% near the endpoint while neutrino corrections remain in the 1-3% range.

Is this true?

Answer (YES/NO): NO